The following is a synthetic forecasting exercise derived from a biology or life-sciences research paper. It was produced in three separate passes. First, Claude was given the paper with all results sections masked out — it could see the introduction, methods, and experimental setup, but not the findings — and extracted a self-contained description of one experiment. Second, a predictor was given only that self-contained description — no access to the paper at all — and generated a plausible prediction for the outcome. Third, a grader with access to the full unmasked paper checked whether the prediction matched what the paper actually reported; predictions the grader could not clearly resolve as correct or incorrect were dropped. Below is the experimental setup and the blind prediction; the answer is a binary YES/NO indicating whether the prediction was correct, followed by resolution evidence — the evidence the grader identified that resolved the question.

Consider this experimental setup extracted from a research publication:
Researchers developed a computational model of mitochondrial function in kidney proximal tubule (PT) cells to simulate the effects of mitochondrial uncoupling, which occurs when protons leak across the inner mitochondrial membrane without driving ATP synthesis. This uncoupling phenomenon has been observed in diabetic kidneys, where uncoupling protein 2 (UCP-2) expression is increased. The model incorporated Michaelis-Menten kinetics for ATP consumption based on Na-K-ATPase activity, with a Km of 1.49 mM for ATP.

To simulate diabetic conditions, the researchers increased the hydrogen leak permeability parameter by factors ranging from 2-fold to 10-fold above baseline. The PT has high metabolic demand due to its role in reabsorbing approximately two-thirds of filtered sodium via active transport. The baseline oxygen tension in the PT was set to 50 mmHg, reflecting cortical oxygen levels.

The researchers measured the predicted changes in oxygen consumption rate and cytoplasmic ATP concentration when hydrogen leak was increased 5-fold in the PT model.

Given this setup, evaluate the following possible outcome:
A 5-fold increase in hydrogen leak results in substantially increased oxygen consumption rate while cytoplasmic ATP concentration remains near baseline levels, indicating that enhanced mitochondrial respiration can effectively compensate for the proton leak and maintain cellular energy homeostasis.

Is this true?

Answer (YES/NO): YES